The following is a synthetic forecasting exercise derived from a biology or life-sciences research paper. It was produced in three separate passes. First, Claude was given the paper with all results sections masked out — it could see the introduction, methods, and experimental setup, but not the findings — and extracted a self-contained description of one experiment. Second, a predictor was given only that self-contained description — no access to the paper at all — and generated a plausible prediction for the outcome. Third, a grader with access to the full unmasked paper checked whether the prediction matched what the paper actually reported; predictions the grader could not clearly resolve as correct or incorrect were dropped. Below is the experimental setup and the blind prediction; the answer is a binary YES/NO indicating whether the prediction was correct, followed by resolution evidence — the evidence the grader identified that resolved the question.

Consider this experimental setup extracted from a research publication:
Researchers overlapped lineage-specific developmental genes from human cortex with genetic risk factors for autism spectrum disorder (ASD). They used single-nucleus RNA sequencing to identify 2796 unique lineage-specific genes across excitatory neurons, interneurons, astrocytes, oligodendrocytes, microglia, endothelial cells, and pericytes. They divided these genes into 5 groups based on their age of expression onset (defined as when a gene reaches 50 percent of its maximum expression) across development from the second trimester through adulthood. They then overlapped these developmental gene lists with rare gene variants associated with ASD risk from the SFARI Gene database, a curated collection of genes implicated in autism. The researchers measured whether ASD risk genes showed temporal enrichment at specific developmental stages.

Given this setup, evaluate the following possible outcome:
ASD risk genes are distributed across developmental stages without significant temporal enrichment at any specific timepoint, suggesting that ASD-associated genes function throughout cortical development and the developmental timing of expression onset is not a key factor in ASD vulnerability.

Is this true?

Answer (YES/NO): NO